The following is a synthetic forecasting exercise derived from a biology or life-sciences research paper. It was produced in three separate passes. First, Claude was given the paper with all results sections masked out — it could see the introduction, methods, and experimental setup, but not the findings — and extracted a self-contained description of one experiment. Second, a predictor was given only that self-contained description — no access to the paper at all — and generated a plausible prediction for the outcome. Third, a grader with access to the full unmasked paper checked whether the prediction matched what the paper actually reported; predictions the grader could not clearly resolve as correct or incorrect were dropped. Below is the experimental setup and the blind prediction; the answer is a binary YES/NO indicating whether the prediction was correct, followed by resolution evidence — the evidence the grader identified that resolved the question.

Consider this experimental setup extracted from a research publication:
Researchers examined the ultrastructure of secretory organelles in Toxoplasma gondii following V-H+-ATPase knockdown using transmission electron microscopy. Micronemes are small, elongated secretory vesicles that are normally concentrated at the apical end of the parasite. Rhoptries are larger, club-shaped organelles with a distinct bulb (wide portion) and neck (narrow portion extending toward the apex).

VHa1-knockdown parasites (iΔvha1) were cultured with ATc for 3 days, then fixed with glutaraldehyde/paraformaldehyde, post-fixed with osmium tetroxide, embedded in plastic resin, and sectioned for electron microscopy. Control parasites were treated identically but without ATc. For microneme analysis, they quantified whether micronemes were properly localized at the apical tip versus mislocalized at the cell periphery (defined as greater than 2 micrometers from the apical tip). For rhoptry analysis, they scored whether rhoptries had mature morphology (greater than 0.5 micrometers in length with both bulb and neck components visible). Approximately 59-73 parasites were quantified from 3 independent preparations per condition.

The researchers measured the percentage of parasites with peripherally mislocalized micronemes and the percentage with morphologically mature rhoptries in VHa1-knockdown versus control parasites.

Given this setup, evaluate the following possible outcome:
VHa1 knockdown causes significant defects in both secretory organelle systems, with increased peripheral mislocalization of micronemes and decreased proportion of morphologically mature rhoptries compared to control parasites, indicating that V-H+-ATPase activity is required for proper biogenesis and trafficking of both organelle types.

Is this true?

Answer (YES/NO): NO